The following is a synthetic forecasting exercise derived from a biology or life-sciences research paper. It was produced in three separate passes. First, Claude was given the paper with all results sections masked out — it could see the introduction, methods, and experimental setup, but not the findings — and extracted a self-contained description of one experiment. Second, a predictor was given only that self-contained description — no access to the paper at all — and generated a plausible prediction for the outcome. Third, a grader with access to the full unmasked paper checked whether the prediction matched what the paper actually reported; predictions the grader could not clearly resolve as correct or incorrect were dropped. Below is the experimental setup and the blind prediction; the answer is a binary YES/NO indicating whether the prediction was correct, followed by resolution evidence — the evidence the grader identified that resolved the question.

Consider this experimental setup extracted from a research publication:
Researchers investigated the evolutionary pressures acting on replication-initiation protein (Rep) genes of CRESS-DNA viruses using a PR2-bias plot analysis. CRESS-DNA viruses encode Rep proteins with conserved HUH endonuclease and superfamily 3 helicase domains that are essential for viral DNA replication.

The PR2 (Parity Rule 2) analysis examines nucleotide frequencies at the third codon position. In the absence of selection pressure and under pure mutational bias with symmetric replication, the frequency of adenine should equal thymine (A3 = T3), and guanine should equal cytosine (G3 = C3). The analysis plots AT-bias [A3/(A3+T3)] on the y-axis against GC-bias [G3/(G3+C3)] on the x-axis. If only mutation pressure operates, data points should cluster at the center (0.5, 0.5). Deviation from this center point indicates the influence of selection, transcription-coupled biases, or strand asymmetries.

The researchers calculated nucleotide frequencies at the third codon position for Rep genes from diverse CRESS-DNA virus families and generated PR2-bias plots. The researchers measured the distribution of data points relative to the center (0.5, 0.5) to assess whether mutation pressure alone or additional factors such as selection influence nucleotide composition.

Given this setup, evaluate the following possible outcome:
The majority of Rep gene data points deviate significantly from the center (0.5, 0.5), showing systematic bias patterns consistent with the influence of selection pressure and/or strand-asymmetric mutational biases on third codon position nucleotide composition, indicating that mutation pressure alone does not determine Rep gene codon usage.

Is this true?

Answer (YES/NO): YES